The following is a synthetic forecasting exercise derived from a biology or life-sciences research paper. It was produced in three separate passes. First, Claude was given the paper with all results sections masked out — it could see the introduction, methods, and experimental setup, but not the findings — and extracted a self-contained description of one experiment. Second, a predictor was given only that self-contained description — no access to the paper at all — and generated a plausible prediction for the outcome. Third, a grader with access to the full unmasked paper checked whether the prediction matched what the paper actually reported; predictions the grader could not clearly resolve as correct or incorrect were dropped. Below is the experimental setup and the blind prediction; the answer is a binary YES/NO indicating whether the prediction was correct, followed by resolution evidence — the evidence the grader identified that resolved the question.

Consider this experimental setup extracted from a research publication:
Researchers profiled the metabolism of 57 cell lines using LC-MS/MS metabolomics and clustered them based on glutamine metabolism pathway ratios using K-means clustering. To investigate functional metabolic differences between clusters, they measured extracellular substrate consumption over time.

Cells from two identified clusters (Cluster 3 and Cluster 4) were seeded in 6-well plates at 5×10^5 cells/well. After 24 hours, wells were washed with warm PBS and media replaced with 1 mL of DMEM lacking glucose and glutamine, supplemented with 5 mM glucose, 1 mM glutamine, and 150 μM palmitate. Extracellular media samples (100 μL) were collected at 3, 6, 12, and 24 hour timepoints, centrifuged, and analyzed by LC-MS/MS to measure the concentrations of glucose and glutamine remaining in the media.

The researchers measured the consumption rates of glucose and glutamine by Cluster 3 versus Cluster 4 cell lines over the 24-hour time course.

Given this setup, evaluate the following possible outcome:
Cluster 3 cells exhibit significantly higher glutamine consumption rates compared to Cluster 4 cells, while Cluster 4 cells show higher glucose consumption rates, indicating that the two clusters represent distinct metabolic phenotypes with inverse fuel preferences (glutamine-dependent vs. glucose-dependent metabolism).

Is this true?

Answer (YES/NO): NO